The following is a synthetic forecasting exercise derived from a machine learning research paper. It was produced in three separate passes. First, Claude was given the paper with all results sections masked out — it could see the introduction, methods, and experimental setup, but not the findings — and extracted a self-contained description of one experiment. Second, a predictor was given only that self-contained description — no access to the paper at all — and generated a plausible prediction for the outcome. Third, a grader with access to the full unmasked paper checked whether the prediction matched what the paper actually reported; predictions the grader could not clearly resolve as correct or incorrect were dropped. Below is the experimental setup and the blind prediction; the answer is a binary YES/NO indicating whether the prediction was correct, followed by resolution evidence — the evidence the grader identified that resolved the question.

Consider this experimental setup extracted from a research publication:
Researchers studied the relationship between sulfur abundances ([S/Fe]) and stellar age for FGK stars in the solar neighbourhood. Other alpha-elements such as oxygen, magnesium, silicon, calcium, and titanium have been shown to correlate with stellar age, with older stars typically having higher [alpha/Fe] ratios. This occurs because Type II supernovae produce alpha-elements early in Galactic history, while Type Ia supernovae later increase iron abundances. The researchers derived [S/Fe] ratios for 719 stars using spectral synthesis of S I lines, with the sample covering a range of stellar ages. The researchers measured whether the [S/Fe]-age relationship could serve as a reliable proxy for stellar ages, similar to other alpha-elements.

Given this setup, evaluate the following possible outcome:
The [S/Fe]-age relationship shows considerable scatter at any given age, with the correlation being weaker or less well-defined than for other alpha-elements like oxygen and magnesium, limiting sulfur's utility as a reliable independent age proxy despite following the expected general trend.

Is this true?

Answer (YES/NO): NO